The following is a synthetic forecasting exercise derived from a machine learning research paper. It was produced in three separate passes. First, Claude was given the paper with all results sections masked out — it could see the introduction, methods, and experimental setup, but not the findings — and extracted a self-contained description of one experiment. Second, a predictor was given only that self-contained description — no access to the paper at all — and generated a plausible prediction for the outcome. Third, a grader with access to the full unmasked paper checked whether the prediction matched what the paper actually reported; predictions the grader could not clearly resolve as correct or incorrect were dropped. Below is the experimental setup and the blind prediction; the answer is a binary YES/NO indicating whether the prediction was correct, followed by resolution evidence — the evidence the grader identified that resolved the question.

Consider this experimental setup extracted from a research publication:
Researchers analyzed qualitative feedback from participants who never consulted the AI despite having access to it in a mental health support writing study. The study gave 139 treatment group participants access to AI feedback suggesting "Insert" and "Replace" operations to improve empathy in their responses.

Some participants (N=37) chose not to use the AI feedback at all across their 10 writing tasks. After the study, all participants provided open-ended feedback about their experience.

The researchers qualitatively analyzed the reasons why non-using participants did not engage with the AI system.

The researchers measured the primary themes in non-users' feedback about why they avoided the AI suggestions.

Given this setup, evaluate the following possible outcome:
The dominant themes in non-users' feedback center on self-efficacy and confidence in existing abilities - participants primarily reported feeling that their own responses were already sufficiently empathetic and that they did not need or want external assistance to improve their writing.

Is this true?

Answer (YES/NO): NO